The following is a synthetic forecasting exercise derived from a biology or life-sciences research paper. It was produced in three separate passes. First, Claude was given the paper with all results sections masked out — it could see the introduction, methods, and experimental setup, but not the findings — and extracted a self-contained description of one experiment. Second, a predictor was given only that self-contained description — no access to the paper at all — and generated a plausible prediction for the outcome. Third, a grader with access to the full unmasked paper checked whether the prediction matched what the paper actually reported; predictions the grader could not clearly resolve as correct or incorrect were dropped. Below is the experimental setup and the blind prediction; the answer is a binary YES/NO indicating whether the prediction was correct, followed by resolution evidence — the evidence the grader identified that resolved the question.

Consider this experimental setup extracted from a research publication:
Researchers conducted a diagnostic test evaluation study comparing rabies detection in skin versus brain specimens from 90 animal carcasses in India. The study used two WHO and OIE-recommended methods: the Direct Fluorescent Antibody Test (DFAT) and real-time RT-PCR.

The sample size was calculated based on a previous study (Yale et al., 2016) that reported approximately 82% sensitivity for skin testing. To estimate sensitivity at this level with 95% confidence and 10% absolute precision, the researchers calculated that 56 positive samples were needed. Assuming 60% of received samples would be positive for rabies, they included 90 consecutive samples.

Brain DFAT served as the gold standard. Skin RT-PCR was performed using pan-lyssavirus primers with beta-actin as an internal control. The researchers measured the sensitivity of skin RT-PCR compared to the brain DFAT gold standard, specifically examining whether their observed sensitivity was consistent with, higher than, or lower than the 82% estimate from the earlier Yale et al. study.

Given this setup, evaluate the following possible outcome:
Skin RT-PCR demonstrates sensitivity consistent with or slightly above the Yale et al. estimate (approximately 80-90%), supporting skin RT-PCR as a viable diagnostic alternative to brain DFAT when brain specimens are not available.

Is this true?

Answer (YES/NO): NO